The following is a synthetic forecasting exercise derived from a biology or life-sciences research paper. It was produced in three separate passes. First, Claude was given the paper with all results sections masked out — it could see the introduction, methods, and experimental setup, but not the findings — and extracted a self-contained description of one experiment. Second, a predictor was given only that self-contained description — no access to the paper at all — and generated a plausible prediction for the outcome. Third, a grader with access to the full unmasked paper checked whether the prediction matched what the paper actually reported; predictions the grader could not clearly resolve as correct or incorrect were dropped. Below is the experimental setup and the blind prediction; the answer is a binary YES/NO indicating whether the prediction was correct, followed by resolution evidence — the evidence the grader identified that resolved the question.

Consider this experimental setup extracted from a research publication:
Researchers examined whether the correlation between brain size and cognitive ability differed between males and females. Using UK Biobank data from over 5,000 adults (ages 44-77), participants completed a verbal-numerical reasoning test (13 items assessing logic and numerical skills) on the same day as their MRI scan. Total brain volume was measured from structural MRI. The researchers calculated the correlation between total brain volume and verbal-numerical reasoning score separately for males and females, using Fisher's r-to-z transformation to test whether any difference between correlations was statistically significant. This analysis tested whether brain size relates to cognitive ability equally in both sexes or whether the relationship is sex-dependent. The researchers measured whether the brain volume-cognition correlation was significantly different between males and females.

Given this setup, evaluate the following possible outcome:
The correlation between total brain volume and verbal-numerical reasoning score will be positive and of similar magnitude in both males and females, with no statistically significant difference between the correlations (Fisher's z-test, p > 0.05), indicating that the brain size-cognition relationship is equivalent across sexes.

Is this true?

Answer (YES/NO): YES